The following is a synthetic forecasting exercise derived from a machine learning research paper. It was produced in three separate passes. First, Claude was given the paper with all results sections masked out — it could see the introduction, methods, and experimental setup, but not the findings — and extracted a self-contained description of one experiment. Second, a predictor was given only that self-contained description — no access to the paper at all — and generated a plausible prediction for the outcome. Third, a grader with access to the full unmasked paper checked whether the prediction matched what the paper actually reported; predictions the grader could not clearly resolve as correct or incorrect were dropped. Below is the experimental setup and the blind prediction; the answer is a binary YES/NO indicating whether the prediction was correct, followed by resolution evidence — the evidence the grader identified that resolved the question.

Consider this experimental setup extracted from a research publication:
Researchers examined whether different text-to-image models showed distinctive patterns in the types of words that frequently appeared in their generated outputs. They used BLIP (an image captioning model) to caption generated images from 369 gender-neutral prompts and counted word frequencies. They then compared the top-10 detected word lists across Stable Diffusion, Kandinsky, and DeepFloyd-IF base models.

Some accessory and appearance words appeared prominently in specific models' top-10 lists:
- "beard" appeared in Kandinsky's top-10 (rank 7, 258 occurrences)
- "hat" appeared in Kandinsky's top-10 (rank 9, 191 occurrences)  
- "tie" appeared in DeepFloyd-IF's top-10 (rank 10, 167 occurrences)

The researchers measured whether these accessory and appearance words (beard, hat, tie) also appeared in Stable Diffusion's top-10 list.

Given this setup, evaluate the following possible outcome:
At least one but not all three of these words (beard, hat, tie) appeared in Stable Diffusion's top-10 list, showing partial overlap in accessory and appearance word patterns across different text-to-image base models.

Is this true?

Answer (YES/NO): NO